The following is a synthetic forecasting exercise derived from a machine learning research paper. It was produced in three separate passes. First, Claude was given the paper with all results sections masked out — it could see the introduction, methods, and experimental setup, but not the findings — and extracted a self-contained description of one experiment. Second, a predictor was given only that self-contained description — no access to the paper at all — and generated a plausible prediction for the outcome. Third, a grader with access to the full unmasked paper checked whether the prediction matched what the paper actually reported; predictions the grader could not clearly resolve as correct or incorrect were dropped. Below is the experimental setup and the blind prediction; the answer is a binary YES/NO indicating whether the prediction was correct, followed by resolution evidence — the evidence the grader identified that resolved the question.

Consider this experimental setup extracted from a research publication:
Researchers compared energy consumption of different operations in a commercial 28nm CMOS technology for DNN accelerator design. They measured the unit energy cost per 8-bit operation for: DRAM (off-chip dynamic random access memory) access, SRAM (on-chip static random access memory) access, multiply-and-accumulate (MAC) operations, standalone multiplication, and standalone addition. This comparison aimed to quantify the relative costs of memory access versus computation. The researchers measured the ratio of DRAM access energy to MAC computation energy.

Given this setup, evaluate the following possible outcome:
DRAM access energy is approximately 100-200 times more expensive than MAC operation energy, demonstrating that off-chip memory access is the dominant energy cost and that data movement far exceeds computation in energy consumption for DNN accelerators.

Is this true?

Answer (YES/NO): NO